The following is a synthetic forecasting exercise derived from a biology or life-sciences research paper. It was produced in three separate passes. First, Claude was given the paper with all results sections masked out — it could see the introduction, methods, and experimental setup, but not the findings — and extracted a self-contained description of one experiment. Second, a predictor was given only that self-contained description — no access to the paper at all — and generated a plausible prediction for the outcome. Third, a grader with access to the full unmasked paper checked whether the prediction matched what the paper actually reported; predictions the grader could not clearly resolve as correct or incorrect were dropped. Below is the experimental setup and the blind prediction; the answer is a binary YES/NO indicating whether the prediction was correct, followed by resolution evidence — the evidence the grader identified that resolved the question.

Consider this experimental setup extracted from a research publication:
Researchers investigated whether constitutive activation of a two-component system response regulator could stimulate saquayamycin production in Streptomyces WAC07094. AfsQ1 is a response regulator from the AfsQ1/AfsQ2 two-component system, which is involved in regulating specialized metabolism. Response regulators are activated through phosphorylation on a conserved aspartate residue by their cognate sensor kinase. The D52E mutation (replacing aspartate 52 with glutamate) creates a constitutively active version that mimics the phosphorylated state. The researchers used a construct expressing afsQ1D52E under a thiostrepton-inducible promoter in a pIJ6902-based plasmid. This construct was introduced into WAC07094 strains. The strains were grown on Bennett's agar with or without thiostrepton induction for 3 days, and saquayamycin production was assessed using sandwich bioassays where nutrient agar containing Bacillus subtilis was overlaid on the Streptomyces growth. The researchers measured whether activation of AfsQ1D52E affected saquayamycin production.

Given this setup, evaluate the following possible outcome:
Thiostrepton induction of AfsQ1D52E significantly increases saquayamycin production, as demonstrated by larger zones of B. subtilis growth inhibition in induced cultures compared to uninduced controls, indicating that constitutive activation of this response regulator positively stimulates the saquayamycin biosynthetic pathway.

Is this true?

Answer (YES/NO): YES